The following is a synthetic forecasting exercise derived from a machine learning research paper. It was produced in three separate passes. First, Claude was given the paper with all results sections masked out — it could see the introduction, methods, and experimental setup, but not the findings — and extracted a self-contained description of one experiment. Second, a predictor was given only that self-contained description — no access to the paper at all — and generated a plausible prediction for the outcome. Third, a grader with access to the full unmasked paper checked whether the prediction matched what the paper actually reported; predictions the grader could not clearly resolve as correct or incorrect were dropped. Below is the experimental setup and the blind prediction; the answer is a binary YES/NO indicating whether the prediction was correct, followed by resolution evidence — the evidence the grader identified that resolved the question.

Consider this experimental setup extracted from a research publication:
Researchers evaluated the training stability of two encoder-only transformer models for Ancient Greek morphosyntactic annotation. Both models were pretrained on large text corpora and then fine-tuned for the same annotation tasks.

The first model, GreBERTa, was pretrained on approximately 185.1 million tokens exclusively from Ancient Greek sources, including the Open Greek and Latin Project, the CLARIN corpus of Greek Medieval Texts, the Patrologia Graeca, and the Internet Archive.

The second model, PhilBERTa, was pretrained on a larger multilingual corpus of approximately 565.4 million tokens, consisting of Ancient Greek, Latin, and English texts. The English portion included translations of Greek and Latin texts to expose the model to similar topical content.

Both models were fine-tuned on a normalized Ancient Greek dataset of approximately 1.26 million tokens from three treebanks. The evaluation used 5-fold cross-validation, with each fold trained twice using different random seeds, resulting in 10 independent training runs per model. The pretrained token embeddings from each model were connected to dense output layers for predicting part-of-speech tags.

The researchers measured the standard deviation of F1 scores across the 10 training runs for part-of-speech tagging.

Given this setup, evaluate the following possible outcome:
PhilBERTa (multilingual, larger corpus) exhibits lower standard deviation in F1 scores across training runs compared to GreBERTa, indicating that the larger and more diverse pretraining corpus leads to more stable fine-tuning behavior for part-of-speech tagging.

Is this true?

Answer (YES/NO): NO